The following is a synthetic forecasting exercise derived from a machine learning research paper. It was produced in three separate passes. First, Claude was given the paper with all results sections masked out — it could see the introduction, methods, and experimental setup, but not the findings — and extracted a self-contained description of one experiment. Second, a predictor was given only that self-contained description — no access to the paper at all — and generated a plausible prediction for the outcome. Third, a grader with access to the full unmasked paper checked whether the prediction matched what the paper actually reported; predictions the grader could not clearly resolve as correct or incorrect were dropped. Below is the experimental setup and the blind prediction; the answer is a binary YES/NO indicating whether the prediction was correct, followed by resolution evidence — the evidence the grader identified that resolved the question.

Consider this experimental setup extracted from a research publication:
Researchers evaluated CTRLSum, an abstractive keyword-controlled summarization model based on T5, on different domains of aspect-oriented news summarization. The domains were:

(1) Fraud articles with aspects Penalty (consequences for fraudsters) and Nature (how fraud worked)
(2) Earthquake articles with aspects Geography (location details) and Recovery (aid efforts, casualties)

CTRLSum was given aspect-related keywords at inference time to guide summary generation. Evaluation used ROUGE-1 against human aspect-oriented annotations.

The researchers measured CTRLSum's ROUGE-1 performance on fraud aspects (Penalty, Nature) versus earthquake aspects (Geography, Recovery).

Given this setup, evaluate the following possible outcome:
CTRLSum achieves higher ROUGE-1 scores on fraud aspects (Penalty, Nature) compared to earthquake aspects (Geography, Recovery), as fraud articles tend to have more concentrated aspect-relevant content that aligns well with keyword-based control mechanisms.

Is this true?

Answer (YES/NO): NO